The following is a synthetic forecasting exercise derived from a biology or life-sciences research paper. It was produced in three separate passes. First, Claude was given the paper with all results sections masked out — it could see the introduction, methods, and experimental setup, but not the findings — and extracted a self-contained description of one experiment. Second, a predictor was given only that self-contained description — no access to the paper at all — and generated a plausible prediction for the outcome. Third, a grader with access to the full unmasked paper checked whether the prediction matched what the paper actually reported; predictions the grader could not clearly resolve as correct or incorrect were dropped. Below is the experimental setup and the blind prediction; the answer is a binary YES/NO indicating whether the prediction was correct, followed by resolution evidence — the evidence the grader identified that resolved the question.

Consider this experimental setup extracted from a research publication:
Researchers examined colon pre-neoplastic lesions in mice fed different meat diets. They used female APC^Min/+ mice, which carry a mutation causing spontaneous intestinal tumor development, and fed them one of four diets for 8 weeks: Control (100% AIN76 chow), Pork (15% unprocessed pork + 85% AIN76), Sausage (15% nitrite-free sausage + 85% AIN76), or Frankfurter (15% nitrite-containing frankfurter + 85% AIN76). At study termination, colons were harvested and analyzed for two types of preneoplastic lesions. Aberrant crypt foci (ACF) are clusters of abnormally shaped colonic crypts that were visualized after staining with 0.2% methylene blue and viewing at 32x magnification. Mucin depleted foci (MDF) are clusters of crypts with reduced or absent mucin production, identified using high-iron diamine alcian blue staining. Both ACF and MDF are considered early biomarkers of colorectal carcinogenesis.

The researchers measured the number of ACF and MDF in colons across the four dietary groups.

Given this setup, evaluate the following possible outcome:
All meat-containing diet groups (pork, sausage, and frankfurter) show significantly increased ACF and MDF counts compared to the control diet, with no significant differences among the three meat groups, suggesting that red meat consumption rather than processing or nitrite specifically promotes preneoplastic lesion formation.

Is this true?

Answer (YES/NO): NO